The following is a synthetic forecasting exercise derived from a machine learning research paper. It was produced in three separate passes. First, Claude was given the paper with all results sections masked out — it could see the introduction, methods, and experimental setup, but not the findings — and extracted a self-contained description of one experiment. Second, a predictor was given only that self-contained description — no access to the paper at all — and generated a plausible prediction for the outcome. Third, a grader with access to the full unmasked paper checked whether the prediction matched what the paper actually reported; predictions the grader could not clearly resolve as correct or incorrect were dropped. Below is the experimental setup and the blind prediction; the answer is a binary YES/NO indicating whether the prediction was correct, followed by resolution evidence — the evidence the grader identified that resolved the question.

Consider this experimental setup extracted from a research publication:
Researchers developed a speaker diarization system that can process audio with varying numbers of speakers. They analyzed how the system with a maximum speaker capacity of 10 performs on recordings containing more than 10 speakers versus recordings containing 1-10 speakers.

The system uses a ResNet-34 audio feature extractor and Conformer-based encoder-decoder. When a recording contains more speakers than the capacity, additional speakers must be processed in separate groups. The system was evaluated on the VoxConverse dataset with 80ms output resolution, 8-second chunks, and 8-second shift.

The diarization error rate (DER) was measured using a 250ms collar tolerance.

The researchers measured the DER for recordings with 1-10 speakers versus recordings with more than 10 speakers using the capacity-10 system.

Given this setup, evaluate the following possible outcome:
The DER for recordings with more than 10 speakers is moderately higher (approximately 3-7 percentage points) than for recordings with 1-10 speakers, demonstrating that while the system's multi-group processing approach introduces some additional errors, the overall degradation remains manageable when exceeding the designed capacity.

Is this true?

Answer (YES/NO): NO